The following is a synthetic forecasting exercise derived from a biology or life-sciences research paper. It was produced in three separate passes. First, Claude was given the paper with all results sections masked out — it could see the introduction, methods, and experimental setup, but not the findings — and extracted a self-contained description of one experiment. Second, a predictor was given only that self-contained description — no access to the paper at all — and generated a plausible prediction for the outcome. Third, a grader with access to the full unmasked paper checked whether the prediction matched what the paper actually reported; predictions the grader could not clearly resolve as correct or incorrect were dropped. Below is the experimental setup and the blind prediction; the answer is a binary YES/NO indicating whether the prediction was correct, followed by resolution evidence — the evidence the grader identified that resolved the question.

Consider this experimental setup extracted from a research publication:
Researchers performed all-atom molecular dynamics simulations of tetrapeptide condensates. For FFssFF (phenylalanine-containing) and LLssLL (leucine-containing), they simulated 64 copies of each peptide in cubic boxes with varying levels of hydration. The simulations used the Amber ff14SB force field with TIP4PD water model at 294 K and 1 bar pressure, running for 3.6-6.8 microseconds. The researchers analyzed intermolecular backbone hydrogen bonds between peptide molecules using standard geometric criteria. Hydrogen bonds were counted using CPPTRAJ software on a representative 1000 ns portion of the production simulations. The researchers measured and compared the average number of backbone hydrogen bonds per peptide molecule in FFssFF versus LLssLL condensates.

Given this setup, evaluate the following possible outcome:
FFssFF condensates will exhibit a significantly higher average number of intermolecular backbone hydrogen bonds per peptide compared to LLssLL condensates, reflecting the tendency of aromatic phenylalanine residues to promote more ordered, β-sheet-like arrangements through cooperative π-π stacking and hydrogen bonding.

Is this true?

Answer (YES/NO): NO